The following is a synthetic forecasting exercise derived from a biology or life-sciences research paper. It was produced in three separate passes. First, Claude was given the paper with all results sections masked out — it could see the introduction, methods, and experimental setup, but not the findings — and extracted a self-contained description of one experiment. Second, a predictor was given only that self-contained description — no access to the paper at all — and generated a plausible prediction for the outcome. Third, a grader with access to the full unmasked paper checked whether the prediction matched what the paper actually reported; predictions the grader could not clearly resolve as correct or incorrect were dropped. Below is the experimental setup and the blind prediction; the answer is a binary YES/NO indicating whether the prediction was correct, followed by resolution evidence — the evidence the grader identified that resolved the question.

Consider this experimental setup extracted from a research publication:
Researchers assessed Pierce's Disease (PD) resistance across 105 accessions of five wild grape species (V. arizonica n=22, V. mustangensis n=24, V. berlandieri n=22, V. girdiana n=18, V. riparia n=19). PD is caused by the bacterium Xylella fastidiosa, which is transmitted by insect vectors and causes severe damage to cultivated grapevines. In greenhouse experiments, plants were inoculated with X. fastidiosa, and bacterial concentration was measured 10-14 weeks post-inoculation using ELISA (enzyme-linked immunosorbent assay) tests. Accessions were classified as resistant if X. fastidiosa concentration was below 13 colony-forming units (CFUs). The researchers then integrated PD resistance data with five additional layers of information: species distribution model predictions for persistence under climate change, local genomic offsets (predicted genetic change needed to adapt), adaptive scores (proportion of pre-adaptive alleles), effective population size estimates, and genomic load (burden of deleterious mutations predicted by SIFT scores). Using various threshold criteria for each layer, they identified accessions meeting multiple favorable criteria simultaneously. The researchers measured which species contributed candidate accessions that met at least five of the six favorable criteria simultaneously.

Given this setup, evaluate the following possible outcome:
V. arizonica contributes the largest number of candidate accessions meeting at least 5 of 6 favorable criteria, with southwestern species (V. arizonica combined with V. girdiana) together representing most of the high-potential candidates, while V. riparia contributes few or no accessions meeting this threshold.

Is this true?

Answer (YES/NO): NO